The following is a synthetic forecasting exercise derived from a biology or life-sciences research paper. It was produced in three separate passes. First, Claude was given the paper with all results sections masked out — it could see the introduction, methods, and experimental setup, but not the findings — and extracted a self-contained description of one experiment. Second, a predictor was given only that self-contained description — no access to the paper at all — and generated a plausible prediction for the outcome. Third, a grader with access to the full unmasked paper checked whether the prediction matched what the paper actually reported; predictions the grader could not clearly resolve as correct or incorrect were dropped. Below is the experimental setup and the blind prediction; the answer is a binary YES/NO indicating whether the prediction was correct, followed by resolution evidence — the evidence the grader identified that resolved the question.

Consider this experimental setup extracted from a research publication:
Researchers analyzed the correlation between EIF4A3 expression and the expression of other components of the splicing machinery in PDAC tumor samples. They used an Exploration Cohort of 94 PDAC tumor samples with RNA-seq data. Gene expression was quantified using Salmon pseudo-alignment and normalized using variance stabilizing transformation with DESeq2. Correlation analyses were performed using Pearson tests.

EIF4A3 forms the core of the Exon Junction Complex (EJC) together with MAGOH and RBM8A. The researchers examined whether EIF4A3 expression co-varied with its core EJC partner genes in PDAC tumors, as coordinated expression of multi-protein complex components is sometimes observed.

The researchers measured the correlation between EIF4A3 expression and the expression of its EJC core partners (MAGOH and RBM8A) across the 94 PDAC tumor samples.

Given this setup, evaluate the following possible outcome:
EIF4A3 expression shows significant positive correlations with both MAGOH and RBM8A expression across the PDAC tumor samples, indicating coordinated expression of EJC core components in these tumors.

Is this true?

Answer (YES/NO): YES